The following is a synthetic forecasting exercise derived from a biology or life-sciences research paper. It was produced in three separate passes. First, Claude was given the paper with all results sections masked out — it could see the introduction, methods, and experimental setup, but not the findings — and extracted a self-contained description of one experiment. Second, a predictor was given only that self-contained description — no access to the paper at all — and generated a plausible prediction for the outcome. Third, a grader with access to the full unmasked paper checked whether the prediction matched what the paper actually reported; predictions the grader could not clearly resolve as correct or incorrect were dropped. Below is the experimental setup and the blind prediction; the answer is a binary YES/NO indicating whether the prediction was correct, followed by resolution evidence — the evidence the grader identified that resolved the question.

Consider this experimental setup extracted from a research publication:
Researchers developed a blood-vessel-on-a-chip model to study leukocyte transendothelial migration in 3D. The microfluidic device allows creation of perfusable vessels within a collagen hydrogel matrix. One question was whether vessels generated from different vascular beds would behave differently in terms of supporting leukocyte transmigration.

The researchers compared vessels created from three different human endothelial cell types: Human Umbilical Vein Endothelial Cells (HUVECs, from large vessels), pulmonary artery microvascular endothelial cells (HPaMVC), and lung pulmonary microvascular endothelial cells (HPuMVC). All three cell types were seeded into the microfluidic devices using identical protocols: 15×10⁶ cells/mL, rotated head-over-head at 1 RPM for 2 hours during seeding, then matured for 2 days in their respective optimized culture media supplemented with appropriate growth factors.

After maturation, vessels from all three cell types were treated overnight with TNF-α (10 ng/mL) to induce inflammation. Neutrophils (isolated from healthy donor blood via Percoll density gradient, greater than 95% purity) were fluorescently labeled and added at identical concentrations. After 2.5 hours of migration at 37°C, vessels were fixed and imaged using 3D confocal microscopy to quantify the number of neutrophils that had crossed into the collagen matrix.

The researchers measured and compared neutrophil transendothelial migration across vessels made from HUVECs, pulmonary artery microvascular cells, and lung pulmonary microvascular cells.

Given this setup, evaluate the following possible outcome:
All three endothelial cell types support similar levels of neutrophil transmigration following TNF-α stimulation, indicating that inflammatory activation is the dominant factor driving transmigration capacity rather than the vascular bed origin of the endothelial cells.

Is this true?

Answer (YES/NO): NO